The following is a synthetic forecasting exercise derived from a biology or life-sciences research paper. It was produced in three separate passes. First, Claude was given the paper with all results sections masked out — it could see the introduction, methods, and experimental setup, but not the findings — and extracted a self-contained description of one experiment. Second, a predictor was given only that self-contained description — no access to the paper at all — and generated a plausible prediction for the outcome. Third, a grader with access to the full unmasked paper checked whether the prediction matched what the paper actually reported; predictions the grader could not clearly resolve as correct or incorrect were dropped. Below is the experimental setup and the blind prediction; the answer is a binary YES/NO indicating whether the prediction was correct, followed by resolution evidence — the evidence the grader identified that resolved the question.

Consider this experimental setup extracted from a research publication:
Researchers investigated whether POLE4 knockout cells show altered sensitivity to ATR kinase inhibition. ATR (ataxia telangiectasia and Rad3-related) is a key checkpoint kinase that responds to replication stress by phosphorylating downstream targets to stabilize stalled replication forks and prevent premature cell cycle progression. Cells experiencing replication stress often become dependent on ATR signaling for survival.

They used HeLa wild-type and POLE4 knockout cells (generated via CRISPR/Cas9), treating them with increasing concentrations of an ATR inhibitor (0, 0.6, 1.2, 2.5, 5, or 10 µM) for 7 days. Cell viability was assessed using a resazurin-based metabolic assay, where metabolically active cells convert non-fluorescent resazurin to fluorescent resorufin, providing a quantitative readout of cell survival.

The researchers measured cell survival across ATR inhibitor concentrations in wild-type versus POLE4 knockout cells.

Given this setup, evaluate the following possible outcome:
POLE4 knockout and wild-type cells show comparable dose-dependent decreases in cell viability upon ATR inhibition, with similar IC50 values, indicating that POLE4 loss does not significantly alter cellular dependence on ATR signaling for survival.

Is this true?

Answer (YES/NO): NO